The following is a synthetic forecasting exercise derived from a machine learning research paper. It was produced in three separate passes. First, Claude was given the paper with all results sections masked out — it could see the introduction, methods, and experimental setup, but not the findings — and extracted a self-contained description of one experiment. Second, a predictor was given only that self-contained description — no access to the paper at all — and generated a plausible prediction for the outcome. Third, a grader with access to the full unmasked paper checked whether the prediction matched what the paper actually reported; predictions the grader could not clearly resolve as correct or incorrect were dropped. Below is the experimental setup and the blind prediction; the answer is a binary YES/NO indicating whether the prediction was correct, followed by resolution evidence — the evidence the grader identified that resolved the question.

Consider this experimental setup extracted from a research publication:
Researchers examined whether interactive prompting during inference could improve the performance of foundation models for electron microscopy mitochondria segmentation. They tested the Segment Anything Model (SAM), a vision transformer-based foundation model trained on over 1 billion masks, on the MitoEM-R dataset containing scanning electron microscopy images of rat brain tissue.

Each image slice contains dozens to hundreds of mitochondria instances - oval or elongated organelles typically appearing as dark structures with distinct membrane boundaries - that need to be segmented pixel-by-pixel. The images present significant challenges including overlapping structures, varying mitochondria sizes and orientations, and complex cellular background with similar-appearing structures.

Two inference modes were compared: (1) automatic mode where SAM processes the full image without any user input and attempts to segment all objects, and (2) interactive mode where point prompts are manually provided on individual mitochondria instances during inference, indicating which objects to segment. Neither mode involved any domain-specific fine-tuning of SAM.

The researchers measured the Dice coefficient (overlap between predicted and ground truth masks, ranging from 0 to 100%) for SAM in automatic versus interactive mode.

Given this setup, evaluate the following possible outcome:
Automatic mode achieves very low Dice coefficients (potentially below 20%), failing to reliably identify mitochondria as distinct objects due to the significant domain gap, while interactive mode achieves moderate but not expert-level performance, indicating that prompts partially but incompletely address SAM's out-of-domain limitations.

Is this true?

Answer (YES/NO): NO